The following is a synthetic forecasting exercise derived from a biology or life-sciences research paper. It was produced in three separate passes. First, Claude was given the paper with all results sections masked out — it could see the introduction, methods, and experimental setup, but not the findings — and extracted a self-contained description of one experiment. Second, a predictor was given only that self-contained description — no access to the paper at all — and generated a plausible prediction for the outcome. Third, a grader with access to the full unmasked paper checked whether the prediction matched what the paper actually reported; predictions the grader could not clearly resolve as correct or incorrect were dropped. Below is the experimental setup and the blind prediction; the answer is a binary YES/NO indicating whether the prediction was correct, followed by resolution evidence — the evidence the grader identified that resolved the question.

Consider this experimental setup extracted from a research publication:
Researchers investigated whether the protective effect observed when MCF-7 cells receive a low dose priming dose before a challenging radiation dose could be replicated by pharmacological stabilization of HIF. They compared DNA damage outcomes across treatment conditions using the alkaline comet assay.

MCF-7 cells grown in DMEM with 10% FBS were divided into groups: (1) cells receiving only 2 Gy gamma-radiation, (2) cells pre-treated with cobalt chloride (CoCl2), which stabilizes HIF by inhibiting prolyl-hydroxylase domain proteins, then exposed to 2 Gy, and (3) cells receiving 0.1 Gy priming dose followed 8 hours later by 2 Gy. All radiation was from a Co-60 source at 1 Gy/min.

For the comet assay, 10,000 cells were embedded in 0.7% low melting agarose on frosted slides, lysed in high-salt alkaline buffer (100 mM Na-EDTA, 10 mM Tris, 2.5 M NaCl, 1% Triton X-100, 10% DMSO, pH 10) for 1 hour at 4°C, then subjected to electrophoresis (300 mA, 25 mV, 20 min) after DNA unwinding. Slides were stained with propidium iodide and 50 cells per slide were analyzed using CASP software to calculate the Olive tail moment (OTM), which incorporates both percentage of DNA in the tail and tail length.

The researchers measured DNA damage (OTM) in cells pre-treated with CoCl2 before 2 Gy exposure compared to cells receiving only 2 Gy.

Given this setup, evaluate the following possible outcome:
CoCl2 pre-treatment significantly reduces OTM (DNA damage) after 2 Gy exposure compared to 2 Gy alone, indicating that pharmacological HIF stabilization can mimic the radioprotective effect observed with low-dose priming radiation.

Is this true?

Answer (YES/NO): YES